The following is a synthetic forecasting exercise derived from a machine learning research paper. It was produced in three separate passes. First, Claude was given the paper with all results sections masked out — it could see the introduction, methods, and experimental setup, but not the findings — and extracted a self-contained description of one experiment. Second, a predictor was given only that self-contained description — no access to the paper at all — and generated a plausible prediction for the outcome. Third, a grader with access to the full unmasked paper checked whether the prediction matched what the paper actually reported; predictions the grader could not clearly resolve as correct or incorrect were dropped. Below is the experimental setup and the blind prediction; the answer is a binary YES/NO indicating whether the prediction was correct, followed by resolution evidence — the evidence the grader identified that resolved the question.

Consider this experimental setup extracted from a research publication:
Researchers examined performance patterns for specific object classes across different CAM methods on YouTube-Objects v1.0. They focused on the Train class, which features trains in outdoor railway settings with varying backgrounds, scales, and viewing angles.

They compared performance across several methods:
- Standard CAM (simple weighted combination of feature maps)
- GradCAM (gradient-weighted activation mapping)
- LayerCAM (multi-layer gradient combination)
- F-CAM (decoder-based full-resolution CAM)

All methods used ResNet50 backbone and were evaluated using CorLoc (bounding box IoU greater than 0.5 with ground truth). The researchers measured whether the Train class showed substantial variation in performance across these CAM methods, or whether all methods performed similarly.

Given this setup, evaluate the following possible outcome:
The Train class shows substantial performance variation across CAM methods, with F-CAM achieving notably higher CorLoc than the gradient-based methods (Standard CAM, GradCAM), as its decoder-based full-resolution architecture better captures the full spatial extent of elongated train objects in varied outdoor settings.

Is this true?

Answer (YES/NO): NO